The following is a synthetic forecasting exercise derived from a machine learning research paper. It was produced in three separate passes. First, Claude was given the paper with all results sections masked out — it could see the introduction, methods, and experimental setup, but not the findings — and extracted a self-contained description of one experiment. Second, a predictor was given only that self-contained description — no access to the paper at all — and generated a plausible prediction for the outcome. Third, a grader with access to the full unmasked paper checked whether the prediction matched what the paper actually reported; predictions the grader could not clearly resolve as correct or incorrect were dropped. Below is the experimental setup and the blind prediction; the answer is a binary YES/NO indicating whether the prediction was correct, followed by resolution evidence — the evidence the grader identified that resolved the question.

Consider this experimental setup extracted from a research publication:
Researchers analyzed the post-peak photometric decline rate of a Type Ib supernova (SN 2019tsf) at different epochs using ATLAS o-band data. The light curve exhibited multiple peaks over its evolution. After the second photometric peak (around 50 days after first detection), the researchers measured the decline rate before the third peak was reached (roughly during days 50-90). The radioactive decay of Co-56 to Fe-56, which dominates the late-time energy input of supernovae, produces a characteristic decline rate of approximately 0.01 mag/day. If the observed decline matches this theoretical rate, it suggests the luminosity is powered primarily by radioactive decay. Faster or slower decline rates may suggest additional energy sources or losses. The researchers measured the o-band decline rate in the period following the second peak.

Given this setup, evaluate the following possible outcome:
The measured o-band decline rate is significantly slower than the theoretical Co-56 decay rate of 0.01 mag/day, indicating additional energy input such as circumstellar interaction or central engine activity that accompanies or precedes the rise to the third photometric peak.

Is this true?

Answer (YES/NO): NO